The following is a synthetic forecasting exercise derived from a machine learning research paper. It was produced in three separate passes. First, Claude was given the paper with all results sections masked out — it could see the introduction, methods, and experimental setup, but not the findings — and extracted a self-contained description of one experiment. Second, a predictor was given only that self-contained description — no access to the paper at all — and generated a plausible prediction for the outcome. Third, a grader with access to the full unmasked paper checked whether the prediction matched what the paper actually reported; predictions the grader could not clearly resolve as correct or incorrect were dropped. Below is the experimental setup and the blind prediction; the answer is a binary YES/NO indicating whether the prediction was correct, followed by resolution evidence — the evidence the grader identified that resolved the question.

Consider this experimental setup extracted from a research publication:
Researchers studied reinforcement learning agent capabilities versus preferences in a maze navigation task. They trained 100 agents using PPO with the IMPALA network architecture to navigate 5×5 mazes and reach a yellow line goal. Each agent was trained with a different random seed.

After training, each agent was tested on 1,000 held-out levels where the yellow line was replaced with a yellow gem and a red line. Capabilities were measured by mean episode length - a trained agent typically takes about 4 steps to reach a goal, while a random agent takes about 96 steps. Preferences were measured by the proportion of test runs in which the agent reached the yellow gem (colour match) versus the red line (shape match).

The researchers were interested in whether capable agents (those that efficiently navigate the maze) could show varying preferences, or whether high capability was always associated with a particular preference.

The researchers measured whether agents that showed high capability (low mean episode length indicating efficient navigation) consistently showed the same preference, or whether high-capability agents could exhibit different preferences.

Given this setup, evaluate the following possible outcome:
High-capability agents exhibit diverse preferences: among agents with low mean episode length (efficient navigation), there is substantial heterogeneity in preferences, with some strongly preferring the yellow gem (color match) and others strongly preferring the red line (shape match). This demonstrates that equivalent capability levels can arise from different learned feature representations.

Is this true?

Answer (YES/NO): NO